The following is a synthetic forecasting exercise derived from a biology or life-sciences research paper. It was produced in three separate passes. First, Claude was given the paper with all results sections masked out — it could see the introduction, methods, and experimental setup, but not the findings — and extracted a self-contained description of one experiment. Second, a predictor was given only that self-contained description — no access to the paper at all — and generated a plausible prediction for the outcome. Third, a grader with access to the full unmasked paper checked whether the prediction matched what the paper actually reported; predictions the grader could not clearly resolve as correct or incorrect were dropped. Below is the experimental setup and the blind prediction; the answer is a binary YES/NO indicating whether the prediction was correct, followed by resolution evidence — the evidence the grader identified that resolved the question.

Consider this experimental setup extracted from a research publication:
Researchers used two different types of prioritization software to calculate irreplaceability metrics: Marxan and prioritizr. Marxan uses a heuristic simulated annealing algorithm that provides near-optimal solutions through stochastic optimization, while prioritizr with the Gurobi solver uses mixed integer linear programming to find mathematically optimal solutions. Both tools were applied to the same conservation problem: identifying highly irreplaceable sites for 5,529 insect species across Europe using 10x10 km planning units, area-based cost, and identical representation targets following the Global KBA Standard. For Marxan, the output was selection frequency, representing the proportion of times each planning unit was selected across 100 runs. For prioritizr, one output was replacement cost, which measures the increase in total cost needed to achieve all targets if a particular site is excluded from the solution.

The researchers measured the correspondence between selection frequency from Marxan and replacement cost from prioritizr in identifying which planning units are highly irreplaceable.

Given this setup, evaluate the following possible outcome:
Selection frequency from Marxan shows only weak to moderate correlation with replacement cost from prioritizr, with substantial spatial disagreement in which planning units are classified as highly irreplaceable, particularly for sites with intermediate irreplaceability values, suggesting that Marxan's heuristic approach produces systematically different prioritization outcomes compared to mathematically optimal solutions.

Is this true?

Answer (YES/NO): NO